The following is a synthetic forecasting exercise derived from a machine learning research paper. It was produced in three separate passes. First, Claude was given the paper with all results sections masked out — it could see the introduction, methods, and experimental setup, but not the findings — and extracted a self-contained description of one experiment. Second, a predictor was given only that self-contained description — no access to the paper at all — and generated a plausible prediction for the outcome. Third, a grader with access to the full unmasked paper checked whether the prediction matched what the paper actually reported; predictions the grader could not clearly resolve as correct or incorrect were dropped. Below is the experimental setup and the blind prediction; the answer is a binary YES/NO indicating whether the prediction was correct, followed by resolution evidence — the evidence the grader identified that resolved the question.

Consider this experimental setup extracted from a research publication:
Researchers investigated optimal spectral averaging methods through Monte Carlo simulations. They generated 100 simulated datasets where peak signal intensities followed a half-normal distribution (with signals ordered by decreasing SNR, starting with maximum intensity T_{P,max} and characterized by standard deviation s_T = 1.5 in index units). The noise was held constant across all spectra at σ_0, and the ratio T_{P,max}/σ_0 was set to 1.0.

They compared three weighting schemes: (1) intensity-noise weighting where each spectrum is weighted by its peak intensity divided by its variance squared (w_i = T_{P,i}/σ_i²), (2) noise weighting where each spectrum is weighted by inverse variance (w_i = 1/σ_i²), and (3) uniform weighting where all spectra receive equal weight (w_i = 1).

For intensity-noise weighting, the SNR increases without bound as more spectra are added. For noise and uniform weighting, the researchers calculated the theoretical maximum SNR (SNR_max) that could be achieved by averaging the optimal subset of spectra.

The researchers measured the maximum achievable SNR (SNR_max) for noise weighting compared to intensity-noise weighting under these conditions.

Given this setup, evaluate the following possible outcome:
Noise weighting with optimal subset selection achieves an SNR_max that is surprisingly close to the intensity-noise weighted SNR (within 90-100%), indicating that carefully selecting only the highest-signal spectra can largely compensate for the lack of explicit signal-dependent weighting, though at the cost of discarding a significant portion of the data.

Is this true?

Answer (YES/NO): YES